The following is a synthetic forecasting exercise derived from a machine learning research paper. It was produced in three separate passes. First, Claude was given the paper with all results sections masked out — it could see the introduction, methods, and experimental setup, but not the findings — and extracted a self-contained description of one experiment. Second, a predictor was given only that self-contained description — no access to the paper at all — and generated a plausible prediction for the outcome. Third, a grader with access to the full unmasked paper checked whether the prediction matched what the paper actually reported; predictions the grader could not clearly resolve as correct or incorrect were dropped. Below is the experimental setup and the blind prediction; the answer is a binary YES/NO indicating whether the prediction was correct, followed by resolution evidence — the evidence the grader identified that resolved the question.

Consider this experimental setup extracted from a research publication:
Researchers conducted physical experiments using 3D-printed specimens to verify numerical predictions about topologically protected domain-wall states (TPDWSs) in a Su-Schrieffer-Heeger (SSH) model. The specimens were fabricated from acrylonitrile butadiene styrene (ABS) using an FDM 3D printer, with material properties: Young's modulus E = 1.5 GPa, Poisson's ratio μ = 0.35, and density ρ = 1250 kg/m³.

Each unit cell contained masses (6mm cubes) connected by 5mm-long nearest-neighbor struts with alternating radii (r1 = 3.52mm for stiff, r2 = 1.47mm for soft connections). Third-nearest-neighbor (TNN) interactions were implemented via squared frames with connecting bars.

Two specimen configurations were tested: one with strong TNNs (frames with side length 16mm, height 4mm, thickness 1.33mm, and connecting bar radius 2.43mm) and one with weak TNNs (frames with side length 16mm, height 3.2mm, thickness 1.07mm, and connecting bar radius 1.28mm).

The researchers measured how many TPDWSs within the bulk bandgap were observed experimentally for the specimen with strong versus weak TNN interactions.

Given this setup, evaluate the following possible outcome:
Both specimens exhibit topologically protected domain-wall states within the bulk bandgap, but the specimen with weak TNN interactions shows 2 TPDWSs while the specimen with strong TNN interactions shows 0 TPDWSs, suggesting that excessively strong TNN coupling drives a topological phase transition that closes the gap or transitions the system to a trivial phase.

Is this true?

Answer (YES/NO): NO